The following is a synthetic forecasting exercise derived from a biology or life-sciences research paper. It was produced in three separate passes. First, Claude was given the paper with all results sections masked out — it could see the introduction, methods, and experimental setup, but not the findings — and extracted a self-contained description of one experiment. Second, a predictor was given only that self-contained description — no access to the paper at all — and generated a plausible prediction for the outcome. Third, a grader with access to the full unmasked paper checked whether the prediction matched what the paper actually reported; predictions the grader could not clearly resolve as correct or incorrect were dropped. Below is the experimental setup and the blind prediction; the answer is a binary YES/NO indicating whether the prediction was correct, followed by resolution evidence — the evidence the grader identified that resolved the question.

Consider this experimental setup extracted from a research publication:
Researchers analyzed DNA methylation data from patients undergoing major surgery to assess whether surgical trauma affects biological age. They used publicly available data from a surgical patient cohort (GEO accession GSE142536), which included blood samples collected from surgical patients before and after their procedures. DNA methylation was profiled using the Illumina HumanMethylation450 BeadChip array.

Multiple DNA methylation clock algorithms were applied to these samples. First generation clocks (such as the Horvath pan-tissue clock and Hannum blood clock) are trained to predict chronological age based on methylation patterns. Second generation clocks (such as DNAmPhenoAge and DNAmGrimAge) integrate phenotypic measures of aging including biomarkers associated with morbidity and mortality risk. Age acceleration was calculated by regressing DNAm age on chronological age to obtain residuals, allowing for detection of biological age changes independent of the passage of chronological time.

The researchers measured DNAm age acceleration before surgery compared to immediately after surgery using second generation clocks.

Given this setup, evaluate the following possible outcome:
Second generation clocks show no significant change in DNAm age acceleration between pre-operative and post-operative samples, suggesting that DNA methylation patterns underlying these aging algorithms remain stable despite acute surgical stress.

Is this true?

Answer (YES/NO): NO